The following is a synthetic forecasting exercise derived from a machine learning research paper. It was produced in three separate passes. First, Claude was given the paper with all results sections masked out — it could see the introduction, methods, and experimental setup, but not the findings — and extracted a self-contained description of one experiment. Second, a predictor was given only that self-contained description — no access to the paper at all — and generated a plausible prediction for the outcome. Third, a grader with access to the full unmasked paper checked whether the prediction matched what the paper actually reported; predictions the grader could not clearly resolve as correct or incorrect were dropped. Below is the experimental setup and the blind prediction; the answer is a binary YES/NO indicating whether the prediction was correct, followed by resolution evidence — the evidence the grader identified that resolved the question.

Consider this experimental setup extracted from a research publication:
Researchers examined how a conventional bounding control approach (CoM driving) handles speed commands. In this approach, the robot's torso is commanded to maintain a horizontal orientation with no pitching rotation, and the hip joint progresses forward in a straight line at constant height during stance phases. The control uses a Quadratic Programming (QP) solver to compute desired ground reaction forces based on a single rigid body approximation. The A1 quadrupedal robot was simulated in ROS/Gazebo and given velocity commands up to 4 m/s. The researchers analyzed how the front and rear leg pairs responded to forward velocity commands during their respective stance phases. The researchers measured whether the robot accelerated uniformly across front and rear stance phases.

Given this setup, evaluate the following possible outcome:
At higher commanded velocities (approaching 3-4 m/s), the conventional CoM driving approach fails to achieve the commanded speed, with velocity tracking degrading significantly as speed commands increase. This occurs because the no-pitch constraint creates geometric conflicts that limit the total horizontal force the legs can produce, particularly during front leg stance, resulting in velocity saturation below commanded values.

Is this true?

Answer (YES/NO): NO